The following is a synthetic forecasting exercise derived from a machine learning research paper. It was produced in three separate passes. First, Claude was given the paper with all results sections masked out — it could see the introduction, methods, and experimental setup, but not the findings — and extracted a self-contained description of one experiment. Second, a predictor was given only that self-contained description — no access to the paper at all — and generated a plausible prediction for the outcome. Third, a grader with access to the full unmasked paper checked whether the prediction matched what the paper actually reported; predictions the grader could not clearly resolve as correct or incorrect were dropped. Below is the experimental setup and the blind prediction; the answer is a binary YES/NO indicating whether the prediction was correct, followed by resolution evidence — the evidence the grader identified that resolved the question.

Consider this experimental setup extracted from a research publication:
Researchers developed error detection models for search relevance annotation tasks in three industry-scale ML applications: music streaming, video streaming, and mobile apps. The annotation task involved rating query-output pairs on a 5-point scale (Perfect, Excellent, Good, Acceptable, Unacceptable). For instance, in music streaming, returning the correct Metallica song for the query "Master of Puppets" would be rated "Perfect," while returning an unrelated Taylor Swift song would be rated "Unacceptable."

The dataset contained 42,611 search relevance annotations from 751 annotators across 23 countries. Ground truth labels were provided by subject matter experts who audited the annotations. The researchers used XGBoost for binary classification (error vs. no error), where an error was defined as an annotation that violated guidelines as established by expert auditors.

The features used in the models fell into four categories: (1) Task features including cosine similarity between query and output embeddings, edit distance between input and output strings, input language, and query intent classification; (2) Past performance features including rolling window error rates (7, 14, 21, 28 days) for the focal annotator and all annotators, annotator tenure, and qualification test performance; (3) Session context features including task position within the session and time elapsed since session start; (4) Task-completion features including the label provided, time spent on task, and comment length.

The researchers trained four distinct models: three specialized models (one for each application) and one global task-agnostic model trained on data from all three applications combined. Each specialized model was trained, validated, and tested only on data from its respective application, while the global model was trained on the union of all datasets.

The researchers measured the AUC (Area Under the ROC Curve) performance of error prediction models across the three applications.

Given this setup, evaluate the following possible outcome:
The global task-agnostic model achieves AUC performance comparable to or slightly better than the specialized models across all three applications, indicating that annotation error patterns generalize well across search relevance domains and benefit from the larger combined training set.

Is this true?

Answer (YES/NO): NO